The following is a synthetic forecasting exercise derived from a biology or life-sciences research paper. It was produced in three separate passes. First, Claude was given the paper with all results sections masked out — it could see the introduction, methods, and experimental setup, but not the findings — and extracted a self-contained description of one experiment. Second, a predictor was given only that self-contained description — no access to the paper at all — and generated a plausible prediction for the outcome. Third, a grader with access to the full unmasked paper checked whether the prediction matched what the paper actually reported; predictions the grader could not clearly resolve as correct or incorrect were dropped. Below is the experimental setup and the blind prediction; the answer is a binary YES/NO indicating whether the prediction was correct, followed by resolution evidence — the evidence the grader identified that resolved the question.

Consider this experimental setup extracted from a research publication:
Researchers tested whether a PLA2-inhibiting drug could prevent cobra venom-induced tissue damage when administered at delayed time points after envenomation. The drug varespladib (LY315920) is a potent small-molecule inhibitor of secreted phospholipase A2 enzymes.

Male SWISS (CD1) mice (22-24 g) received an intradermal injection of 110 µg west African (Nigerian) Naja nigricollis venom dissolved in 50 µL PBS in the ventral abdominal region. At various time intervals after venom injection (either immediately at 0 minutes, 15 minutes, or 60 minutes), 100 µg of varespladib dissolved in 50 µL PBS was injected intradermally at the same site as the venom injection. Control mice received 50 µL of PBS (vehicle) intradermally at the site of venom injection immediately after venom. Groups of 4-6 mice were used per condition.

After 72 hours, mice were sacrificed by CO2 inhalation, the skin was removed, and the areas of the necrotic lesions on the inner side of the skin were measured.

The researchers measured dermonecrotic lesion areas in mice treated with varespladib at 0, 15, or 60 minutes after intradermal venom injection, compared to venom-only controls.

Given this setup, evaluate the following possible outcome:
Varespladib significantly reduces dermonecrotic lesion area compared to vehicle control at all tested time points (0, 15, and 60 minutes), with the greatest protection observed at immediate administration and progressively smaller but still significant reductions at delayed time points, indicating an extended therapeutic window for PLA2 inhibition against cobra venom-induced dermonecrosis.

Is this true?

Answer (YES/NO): YES